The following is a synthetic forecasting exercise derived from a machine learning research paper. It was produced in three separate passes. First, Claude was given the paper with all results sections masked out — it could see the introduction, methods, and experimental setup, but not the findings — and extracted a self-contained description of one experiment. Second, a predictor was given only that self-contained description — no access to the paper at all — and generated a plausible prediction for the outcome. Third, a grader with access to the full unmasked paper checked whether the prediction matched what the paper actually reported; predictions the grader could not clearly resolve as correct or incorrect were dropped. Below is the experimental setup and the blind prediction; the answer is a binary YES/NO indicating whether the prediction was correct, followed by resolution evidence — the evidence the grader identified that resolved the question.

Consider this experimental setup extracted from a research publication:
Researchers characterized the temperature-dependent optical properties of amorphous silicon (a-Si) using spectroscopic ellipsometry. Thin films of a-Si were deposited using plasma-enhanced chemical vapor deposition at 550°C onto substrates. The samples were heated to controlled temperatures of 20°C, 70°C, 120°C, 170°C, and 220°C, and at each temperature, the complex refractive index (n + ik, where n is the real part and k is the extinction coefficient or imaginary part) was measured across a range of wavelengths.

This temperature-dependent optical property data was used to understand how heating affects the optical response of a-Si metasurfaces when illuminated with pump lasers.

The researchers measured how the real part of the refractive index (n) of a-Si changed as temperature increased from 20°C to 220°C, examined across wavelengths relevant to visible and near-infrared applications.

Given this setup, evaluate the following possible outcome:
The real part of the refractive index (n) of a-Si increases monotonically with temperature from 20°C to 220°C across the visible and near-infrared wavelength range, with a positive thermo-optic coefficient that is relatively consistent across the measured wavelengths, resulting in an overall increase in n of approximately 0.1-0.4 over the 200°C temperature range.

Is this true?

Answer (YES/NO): NO